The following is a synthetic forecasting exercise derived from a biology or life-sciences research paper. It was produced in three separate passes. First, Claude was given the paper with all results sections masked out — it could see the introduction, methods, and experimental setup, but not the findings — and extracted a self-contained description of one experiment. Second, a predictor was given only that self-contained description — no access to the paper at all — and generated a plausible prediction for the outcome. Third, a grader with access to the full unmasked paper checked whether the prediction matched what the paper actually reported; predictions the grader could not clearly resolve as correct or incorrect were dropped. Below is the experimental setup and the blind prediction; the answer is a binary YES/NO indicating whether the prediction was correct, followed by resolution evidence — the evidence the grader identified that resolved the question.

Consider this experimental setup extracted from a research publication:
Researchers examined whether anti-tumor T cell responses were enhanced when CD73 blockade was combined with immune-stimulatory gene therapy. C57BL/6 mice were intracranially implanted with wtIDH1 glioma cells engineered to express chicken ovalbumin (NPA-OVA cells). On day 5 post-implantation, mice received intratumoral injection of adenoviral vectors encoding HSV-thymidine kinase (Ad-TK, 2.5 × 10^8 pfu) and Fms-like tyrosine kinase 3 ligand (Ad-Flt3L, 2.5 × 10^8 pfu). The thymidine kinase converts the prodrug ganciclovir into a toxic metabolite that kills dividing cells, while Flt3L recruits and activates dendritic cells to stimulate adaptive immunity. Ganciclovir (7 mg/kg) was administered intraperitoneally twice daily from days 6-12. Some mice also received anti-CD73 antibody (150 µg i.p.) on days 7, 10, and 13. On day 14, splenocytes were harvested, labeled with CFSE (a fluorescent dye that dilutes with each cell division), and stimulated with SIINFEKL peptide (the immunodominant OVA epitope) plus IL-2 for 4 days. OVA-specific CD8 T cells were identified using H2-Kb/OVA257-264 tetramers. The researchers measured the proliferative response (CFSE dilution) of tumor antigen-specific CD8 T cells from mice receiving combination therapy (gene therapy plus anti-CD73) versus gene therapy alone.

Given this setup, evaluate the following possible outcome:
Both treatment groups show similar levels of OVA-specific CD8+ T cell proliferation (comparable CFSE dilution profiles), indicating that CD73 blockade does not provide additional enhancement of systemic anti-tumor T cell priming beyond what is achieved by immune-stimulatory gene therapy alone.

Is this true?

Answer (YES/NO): NO